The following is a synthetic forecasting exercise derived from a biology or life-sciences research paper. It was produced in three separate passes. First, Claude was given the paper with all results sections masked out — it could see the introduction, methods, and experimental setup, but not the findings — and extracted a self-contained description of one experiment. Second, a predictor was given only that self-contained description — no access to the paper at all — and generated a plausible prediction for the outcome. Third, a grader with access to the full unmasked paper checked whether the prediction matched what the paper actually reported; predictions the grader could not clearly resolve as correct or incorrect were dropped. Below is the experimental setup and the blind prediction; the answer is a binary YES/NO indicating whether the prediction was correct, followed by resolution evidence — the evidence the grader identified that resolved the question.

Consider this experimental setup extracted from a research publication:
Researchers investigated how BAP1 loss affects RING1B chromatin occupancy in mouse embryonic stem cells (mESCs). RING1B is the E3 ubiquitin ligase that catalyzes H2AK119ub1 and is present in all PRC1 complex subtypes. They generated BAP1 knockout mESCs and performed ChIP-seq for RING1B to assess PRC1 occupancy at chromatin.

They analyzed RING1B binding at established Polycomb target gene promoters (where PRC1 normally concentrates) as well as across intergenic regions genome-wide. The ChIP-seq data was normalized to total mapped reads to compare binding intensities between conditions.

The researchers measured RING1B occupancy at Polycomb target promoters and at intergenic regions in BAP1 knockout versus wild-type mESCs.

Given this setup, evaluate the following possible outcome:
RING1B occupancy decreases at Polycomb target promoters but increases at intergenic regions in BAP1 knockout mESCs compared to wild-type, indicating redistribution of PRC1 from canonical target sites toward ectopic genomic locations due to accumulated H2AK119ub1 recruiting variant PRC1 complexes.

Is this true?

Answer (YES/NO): NO